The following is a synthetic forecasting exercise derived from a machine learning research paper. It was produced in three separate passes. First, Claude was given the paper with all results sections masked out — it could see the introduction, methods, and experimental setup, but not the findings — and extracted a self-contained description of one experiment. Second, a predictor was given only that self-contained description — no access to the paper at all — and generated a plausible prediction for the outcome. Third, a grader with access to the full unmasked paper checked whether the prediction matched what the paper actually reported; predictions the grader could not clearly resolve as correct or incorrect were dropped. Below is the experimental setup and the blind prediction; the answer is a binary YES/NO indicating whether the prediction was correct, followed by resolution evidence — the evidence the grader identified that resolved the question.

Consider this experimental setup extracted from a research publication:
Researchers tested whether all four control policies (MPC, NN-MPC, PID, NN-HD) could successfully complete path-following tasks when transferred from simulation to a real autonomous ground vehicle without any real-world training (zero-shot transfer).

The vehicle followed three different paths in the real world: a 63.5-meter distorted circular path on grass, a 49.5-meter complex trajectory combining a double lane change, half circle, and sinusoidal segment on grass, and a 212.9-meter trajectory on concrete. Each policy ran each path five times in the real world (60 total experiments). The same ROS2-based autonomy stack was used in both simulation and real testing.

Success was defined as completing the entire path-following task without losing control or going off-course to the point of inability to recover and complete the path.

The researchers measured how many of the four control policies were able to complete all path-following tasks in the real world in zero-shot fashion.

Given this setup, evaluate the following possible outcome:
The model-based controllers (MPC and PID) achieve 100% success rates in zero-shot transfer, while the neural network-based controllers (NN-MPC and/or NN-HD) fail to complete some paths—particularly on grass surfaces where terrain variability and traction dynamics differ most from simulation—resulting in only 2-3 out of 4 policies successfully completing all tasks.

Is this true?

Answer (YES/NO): NO